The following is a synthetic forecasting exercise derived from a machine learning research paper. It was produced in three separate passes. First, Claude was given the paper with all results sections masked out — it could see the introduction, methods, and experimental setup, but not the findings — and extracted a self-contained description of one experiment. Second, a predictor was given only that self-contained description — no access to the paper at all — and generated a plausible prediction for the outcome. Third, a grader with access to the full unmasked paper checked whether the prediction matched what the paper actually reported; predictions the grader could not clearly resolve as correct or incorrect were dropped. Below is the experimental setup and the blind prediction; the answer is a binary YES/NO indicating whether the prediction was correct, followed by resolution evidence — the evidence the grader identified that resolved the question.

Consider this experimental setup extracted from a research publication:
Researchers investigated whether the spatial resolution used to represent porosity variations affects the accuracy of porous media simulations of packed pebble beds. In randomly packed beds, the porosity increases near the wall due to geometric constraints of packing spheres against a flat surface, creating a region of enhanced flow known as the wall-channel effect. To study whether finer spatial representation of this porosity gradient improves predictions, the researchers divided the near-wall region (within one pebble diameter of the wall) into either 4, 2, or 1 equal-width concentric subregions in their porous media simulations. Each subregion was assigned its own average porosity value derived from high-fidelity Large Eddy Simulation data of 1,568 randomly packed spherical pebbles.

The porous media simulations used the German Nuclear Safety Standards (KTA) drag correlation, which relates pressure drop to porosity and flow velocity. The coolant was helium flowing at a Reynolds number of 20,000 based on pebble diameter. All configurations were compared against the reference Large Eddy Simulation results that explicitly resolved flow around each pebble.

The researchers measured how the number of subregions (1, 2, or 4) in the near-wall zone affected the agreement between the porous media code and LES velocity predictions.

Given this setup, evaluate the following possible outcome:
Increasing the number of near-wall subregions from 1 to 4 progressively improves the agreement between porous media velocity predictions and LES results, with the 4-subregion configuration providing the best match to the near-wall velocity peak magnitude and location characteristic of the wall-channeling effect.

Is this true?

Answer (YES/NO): NO